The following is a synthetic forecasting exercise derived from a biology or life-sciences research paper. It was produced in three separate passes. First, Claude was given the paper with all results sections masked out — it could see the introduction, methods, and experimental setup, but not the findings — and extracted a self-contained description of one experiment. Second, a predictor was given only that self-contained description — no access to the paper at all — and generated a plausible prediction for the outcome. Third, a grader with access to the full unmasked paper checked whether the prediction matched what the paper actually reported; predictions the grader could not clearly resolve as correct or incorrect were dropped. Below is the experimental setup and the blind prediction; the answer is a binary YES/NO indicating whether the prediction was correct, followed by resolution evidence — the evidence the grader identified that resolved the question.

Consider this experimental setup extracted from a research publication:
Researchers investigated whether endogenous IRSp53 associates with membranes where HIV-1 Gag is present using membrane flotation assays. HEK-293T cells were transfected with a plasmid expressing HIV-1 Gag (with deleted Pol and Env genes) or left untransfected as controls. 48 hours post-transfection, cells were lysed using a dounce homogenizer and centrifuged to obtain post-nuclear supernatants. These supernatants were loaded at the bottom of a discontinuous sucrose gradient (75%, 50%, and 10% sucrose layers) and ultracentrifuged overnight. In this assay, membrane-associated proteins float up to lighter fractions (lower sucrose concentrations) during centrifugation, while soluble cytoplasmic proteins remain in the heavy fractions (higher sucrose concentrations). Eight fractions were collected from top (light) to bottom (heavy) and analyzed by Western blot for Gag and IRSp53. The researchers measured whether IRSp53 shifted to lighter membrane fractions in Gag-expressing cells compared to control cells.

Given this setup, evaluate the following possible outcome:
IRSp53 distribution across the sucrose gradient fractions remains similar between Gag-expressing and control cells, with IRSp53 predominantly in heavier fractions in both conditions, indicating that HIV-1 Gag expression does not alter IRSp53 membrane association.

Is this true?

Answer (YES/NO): NO